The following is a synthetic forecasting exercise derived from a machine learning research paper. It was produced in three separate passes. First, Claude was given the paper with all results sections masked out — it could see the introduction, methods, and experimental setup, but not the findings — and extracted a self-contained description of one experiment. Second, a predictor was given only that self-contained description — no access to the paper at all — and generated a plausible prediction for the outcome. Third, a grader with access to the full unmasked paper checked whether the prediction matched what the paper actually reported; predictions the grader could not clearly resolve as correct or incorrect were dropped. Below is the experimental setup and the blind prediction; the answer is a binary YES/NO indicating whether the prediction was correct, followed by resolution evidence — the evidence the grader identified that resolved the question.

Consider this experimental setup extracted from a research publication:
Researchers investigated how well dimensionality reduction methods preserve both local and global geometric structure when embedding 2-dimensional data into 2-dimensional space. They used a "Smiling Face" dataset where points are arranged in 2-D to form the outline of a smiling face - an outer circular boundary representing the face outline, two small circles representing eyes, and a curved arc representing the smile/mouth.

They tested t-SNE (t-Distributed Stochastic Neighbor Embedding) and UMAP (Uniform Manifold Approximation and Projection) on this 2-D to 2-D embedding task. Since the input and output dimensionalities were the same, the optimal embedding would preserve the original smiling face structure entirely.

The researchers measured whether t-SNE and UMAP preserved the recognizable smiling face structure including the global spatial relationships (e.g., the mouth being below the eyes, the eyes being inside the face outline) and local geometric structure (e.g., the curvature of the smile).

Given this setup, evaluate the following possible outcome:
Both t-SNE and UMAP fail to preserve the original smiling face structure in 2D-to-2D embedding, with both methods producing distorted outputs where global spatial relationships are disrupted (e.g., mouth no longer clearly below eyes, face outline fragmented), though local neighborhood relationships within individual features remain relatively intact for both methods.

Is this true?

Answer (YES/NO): NO